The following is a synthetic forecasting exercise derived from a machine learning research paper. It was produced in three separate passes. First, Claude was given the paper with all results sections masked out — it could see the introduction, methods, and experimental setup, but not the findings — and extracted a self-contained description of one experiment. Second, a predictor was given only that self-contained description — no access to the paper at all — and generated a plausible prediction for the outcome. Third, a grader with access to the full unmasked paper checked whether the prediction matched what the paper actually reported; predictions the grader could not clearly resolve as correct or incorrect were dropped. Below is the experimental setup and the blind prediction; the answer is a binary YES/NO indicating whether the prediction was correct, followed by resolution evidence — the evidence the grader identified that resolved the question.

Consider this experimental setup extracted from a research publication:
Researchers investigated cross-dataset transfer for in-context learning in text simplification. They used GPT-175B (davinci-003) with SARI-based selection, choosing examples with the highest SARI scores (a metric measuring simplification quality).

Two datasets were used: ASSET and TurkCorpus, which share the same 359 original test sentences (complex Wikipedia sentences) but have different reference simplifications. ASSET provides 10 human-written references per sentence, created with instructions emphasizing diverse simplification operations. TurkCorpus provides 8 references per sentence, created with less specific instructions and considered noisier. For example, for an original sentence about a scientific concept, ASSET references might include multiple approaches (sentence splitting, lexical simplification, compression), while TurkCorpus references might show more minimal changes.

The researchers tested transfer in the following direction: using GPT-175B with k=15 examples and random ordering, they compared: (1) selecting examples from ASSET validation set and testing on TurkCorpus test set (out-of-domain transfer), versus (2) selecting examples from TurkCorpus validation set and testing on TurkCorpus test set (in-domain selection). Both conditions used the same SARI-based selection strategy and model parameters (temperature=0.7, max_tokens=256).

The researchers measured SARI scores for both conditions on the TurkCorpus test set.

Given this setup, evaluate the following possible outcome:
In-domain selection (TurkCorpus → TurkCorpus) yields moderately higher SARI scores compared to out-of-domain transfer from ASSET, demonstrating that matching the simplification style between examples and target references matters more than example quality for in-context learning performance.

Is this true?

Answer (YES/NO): NO